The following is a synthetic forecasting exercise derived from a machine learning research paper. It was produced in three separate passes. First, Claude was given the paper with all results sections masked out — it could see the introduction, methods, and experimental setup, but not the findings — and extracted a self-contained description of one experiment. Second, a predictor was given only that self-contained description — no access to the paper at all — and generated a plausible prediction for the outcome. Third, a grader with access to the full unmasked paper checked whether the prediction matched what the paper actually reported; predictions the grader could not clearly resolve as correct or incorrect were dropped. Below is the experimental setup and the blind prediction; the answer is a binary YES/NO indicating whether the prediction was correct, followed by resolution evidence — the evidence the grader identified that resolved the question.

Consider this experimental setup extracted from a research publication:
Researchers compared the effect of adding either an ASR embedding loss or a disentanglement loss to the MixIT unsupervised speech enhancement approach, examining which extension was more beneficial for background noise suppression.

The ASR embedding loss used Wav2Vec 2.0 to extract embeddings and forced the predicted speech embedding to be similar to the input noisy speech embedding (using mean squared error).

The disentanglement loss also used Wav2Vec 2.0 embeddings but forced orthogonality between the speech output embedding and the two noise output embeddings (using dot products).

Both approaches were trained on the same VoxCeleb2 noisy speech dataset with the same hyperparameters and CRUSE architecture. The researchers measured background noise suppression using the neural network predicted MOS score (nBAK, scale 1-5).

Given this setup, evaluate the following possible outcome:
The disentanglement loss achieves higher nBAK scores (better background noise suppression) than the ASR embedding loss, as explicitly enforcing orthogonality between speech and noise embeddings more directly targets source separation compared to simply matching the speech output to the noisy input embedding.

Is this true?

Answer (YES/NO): YES